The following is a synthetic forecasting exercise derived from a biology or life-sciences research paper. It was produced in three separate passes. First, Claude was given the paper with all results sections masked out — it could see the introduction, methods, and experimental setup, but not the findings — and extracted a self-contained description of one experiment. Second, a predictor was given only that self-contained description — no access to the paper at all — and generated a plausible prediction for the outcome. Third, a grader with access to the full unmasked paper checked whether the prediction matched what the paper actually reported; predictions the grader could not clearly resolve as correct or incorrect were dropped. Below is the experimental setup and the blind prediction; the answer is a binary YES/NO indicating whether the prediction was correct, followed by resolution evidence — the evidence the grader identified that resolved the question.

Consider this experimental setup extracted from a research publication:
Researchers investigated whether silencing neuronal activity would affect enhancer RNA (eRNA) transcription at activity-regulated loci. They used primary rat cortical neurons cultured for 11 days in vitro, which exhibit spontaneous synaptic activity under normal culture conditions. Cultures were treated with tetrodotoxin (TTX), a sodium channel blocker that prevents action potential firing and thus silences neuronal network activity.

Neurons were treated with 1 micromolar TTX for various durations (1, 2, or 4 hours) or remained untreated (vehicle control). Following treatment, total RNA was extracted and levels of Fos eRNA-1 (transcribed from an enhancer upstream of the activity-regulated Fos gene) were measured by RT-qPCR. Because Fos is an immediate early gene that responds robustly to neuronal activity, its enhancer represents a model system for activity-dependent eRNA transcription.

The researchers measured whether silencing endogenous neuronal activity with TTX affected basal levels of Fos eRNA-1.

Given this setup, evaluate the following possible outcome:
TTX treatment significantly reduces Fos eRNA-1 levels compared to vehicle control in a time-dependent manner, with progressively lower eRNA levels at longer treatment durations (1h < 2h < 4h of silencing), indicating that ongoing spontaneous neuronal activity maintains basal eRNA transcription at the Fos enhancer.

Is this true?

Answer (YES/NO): NO